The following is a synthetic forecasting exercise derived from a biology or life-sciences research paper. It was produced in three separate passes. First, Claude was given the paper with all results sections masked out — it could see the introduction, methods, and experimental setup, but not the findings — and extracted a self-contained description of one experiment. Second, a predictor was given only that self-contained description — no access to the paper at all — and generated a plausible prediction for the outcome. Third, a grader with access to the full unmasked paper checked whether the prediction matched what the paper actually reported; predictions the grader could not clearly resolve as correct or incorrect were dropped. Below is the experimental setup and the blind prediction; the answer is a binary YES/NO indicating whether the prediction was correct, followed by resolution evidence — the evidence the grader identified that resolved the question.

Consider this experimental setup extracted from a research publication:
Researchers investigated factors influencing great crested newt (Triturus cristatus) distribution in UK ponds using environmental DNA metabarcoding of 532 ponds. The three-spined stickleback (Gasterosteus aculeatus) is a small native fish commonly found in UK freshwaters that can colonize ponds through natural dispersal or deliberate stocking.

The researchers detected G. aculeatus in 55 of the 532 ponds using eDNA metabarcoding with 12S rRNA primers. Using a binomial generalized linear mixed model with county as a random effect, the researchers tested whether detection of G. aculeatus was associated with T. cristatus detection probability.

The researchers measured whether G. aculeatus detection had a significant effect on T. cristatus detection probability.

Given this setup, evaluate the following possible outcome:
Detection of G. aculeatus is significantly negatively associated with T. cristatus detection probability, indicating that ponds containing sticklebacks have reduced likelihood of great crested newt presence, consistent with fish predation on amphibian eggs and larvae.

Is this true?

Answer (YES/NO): NO